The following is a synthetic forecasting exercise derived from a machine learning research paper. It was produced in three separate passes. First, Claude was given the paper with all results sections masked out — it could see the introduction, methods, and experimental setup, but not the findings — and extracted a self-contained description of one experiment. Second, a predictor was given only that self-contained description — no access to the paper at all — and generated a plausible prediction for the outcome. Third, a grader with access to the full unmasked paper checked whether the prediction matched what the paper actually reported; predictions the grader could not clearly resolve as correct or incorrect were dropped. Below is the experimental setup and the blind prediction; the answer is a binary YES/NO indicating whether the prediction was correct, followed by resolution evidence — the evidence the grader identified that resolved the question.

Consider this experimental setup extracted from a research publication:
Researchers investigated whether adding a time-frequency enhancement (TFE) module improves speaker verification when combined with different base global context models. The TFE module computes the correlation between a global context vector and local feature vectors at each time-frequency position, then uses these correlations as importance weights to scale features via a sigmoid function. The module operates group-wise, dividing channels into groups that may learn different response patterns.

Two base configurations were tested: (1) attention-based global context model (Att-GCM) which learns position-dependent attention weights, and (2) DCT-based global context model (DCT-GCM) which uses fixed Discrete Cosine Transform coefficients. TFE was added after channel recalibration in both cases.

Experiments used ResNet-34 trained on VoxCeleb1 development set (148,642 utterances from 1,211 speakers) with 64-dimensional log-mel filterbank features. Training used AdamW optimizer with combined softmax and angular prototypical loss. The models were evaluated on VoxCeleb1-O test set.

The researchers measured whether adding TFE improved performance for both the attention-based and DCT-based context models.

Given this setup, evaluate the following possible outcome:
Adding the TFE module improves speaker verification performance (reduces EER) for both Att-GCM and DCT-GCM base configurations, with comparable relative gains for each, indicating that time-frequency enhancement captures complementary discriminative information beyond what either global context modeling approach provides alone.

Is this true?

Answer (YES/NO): YES